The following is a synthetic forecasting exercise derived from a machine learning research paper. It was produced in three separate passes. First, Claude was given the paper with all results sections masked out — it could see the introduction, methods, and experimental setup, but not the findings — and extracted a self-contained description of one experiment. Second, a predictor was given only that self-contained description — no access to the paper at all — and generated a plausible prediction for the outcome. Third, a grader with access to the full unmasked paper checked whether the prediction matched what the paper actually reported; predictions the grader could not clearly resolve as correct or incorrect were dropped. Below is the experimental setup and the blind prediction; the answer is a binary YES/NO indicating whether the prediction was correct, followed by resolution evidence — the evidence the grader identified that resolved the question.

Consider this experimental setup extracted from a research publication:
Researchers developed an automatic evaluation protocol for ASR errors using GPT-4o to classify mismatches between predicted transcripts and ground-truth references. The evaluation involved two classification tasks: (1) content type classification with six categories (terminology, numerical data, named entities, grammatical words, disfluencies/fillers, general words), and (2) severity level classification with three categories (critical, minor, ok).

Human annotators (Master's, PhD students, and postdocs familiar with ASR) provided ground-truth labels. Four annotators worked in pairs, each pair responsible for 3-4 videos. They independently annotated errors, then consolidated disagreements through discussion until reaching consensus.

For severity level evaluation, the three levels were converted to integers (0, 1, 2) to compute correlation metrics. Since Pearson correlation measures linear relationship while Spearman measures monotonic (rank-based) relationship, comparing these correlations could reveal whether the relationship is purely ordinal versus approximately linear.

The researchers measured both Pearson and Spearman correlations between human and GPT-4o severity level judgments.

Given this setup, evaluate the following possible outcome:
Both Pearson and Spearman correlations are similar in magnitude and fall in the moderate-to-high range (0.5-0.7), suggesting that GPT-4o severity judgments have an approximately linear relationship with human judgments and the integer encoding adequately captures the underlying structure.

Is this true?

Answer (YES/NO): NO